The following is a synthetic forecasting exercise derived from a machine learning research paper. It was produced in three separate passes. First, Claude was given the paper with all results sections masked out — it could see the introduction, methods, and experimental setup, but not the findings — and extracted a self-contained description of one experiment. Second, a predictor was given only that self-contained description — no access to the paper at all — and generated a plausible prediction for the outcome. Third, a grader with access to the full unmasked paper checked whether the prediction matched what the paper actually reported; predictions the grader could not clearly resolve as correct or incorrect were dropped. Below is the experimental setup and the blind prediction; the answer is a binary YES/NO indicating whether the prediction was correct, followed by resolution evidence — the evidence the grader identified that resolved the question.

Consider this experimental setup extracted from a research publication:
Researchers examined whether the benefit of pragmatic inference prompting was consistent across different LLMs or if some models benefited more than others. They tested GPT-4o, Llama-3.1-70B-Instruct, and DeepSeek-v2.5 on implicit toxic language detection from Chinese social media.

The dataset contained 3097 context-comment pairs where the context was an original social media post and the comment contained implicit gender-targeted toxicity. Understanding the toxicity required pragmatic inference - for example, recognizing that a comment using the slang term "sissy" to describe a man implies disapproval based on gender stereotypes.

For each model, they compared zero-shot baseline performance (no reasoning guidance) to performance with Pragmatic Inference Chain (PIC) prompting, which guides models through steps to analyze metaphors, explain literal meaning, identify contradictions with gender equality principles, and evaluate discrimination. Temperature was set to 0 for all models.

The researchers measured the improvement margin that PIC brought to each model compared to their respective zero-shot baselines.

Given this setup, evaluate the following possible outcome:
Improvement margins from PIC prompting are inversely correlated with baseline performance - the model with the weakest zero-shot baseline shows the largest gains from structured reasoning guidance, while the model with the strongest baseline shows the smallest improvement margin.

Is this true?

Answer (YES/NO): YES